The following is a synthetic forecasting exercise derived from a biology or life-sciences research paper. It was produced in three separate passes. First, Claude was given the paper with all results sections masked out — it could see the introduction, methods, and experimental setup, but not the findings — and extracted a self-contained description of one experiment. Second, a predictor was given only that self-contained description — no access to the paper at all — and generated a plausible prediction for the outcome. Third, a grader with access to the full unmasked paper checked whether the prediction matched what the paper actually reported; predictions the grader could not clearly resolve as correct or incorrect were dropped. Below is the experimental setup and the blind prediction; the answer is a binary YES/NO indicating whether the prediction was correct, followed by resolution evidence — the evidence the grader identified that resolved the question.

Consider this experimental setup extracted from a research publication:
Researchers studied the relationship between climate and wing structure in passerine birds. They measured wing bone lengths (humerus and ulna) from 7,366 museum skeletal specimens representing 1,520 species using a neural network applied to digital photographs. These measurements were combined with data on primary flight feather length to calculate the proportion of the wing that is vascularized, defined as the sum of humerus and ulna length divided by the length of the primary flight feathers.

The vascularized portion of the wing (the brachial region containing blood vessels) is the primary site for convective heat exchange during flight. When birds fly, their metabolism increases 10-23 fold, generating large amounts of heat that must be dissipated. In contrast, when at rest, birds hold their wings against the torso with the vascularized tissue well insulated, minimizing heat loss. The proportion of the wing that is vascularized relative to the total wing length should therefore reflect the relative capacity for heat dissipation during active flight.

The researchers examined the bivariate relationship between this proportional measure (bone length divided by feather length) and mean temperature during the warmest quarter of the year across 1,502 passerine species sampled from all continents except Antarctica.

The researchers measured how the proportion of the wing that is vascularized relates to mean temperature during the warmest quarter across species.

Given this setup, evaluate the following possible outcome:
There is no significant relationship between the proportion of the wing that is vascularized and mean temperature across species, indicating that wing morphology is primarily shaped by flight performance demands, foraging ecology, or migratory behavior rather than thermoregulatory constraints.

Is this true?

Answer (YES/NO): NO